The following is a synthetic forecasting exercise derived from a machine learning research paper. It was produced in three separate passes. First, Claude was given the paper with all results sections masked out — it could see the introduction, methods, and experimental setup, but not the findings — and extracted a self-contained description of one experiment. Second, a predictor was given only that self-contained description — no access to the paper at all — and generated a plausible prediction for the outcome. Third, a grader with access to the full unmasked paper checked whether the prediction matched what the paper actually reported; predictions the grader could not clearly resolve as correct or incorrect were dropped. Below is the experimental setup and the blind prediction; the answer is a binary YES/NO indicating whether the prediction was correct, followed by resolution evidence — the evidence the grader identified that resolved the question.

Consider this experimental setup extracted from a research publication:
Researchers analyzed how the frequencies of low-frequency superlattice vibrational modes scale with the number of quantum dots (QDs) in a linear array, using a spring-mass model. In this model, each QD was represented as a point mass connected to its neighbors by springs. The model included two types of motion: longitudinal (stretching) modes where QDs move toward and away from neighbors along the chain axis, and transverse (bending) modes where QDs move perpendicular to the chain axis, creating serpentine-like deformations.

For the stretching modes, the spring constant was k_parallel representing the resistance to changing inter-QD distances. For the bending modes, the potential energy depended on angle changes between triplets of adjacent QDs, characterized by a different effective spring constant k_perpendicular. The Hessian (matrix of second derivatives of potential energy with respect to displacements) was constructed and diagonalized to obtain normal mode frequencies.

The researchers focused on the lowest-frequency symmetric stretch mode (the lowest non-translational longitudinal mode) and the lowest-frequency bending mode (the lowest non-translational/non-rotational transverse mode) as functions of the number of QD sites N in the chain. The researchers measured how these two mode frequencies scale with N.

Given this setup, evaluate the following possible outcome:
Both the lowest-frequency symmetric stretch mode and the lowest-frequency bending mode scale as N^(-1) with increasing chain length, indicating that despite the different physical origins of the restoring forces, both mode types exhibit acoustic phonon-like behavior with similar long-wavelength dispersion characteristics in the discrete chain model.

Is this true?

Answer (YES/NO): NO